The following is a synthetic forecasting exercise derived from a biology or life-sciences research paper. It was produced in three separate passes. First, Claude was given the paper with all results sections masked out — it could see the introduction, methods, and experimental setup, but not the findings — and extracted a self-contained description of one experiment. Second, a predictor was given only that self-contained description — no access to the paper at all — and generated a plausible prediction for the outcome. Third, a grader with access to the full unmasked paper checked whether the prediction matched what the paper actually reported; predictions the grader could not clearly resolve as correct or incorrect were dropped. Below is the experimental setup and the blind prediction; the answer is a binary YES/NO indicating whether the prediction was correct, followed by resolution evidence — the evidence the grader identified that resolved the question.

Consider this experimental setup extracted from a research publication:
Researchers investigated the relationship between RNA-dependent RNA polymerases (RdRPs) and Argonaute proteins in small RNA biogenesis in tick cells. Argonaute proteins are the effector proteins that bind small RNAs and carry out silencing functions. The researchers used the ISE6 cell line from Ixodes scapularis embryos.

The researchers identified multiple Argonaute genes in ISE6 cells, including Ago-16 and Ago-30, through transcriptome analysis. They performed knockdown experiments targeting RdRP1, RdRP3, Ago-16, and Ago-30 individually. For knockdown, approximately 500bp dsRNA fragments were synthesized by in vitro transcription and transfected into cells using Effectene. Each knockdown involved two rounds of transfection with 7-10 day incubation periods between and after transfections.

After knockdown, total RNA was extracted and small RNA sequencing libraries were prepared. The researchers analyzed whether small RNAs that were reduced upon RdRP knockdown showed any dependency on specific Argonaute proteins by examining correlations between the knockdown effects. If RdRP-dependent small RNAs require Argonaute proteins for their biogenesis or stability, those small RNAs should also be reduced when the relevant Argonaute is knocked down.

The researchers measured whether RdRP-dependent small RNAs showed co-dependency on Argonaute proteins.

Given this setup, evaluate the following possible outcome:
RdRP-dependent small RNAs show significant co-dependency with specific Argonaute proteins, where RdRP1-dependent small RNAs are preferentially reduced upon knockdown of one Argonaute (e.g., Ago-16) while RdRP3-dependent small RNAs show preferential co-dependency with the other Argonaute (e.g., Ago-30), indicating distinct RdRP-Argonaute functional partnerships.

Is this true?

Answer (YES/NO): NO